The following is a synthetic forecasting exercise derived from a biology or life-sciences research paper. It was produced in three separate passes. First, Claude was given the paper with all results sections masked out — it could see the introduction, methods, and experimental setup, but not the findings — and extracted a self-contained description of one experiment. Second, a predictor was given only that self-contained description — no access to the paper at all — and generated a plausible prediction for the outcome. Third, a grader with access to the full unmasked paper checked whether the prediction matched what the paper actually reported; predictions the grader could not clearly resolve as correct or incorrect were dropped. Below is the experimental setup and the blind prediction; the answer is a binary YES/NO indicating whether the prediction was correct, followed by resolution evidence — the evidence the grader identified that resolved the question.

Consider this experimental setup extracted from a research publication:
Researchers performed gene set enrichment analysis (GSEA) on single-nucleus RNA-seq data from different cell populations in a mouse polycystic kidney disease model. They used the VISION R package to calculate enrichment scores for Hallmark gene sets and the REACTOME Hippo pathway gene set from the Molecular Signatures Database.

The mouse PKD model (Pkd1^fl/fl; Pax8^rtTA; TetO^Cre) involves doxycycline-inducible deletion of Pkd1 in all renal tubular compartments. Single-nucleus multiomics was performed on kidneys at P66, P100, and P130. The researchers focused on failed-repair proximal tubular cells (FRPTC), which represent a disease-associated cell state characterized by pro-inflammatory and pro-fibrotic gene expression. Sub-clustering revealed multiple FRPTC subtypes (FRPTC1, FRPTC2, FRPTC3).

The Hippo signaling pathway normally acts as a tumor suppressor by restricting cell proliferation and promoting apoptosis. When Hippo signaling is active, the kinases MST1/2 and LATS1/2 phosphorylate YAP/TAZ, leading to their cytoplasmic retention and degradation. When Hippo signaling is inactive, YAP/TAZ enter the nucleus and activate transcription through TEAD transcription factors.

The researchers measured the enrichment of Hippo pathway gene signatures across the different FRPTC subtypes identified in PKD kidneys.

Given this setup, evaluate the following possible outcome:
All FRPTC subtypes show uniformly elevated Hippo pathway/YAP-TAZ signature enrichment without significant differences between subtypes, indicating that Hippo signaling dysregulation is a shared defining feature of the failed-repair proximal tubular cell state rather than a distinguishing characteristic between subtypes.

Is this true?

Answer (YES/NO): NO